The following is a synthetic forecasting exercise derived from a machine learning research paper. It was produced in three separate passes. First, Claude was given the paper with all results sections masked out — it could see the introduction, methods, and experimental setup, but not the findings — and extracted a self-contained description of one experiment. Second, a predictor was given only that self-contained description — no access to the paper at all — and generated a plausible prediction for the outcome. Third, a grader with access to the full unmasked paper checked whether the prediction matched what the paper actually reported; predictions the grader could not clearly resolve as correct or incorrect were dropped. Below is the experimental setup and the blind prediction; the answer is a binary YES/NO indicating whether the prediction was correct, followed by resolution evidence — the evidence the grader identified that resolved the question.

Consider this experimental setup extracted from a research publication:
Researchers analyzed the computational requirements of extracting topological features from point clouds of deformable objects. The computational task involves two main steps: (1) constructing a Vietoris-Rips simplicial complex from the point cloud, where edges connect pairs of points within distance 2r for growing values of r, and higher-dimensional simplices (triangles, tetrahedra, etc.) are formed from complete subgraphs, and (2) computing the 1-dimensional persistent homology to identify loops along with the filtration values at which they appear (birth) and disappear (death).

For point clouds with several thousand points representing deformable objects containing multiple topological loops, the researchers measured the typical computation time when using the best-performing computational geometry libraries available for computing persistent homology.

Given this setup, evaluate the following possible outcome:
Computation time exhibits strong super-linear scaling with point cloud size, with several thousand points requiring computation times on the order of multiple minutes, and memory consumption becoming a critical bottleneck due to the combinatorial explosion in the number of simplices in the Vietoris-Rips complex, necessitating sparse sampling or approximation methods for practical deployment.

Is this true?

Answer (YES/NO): NO